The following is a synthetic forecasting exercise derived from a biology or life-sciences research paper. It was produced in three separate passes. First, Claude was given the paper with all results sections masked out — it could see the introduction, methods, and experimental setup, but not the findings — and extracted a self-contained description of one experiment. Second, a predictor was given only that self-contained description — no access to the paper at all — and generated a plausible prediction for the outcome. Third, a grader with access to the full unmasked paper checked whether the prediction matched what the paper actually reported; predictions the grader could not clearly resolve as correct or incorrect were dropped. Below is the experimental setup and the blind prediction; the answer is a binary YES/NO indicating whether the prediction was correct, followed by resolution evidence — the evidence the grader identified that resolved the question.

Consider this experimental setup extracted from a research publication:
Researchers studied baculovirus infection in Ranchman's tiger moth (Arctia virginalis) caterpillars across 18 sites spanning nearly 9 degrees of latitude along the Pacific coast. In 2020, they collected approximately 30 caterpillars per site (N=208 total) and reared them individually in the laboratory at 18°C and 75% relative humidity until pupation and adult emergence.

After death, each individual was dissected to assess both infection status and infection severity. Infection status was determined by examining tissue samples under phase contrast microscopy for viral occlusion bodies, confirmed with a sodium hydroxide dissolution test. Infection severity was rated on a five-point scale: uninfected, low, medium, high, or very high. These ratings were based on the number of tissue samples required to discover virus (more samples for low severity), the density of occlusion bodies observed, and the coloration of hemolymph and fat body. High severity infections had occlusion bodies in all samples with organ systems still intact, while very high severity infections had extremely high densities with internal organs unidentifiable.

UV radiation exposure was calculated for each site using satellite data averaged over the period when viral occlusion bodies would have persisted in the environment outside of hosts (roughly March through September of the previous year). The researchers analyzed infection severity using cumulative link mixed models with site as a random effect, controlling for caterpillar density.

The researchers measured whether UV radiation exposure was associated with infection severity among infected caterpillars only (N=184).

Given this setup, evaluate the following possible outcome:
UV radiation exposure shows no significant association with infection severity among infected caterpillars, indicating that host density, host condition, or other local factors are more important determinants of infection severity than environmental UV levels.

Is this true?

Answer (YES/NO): NO